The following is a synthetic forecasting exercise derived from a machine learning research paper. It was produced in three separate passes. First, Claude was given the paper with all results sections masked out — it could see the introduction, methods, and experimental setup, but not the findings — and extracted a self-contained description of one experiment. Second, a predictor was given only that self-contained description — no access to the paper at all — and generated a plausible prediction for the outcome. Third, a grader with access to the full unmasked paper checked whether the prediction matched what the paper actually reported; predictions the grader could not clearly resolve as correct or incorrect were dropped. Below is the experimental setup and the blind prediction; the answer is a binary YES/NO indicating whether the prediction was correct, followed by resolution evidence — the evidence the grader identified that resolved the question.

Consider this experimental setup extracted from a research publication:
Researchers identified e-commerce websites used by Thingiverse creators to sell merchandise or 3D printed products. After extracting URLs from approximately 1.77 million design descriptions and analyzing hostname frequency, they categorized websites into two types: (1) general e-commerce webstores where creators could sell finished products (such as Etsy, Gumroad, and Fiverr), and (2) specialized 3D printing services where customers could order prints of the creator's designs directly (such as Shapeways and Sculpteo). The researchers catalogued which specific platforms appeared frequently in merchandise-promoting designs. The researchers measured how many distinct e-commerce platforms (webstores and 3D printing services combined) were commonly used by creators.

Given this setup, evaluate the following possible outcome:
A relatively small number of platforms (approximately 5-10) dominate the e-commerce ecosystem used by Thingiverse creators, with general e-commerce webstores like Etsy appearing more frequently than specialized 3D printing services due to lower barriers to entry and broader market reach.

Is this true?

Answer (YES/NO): NO